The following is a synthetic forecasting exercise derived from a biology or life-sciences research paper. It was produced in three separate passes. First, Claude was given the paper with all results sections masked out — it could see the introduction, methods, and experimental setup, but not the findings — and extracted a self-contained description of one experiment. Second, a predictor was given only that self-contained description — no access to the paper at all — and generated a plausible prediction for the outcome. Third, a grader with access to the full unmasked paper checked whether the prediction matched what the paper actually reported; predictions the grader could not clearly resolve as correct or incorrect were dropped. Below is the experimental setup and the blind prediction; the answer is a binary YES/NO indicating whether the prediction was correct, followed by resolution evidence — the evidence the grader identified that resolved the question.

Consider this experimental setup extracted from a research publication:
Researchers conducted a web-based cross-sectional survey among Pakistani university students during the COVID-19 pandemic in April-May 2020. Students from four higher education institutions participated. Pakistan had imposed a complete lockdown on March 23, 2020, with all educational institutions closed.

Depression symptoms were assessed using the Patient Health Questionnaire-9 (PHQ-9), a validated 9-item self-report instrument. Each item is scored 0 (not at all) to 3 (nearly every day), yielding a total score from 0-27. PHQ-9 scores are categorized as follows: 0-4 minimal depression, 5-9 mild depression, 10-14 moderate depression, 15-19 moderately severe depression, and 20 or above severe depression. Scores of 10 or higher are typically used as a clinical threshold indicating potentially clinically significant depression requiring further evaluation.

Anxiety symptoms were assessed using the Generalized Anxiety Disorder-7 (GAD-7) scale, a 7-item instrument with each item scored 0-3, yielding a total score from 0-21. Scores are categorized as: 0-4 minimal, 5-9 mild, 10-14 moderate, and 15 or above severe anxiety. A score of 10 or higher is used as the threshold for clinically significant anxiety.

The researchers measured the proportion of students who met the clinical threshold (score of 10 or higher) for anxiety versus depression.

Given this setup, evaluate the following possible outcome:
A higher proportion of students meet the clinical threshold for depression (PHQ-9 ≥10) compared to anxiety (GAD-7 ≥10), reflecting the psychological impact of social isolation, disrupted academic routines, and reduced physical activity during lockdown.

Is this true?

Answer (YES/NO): YES